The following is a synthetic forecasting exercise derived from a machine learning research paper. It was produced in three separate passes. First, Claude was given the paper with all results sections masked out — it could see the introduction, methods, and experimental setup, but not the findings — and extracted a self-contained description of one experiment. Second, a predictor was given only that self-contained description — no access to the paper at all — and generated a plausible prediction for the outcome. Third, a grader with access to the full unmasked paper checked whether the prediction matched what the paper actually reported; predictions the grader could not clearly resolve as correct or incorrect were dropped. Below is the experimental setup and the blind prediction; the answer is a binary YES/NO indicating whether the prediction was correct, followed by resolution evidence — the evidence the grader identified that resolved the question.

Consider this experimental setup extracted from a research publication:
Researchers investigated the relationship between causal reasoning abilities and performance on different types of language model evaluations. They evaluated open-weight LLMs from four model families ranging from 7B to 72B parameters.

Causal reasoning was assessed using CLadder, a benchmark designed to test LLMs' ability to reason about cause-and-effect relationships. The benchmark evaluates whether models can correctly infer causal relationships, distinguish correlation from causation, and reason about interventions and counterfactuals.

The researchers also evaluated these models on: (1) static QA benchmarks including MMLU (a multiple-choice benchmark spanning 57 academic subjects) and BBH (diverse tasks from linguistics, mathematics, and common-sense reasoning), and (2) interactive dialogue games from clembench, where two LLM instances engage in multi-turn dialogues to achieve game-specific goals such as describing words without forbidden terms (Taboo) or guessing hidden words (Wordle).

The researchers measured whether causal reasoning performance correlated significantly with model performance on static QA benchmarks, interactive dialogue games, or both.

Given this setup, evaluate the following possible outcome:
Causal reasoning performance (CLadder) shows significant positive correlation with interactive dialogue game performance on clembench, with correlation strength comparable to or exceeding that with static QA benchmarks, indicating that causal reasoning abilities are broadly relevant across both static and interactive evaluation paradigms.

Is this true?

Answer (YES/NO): YES